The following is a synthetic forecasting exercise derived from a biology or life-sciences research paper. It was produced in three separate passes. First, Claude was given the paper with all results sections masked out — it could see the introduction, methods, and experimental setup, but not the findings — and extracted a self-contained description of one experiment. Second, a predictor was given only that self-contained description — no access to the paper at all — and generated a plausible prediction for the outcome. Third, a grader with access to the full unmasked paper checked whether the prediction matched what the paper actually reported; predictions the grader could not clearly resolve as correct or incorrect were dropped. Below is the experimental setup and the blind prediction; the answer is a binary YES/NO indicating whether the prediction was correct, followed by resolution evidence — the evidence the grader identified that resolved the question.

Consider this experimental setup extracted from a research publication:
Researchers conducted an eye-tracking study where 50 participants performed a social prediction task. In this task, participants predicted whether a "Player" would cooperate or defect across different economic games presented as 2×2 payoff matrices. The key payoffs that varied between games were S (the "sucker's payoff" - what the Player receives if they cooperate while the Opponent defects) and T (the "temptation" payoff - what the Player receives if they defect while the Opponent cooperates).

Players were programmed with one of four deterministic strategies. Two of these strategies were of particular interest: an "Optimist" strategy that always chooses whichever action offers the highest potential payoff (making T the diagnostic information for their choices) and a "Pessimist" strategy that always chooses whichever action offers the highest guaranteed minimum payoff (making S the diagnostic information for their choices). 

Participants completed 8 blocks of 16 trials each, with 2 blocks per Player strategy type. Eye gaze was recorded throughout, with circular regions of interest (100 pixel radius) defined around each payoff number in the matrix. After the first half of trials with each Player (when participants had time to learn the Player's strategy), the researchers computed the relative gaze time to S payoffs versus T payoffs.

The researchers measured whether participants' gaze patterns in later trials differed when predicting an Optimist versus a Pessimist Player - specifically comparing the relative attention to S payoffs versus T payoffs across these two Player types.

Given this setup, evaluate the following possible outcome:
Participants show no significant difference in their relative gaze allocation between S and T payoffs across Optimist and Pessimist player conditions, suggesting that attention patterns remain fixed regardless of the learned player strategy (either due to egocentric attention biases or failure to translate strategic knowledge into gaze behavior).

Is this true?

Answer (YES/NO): NO